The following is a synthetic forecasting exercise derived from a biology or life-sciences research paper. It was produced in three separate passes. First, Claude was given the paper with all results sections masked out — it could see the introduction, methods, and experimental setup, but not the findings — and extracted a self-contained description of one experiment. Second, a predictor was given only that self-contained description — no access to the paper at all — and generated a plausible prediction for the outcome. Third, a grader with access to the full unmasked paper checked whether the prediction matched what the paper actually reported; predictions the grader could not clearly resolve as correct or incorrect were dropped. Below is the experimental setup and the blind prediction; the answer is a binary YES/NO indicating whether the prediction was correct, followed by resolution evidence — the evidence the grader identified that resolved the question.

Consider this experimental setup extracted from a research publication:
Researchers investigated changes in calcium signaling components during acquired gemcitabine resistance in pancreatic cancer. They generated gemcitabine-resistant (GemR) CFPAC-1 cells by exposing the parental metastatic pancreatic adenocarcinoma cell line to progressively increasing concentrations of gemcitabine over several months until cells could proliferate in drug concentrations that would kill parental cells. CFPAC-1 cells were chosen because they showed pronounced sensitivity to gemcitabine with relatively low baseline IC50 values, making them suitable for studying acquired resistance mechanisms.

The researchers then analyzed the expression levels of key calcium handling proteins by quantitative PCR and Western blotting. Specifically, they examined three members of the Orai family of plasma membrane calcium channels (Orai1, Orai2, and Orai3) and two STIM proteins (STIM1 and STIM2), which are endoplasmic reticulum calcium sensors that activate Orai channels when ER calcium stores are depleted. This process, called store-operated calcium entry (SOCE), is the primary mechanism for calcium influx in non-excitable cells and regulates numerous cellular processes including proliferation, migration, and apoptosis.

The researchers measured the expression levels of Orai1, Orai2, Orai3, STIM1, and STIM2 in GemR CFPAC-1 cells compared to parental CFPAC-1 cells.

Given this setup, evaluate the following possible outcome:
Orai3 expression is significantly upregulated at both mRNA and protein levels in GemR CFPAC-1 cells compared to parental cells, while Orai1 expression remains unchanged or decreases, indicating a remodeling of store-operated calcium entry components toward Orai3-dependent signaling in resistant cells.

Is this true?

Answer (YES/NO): YES